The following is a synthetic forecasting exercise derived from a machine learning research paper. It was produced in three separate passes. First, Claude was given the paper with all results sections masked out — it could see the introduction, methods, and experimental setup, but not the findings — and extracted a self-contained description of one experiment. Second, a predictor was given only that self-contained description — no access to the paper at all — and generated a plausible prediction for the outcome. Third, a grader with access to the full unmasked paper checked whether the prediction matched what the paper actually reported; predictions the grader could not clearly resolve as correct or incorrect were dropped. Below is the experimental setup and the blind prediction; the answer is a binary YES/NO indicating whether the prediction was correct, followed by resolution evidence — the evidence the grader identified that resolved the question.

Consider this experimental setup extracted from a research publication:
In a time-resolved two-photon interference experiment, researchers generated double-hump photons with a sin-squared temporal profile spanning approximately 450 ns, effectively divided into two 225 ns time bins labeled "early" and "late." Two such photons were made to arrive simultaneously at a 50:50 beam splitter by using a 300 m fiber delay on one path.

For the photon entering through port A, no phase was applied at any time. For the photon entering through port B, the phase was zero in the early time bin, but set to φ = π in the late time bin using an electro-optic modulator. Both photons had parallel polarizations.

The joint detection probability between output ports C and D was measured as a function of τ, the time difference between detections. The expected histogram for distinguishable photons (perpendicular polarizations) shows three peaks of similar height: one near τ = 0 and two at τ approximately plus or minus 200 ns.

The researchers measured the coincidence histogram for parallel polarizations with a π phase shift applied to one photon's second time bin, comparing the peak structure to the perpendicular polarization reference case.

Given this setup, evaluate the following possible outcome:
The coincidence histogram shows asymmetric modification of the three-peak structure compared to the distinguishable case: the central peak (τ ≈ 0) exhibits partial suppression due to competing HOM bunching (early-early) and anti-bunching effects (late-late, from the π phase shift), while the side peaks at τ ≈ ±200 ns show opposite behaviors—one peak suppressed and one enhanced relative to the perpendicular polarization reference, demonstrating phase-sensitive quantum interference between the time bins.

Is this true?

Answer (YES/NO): NO